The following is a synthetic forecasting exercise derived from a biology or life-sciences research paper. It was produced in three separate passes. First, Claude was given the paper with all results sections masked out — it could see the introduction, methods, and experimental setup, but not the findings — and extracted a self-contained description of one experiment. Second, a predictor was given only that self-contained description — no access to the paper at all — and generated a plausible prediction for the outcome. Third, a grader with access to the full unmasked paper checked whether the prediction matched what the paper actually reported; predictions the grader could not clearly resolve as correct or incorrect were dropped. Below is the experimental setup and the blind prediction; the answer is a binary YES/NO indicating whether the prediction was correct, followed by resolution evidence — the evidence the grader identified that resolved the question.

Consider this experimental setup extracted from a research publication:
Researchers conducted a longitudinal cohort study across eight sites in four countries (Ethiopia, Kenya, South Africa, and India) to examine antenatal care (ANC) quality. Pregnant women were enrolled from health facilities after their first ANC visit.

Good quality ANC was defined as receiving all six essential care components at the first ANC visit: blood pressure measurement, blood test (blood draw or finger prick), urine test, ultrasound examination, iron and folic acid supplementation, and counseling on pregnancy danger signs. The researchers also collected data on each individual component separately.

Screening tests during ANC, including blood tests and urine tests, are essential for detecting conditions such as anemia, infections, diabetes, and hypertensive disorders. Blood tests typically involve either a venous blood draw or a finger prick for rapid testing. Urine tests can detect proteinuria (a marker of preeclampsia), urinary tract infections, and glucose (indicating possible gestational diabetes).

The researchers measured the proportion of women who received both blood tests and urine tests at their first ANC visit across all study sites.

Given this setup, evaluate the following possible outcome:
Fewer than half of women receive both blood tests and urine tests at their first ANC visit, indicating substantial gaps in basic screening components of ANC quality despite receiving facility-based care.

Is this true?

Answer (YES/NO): NO